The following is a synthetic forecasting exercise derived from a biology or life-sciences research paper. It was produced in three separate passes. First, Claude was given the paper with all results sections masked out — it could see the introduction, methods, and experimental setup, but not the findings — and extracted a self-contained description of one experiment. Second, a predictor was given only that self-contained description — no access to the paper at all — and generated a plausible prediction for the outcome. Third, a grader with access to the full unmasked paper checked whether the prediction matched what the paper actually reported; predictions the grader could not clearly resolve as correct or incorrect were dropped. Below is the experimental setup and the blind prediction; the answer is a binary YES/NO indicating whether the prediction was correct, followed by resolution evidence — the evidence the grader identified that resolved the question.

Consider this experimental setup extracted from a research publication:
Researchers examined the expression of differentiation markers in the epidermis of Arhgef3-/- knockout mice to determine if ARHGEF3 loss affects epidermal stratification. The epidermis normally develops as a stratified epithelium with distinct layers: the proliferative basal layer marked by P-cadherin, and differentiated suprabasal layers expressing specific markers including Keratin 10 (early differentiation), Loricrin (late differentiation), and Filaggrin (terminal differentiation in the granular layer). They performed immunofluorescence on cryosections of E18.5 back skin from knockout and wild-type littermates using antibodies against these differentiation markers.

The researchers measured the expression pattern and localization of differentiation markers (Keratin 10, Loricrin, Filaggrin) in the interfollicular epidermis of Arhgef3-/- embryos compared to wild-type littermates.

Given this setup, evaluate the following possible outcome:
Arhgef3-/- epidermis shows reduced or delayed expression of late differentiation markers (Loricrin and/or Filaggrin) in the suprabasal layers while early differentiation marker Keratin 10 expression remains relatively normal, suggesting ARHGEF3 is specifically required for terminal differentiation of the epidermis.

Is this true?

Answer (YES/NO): NO